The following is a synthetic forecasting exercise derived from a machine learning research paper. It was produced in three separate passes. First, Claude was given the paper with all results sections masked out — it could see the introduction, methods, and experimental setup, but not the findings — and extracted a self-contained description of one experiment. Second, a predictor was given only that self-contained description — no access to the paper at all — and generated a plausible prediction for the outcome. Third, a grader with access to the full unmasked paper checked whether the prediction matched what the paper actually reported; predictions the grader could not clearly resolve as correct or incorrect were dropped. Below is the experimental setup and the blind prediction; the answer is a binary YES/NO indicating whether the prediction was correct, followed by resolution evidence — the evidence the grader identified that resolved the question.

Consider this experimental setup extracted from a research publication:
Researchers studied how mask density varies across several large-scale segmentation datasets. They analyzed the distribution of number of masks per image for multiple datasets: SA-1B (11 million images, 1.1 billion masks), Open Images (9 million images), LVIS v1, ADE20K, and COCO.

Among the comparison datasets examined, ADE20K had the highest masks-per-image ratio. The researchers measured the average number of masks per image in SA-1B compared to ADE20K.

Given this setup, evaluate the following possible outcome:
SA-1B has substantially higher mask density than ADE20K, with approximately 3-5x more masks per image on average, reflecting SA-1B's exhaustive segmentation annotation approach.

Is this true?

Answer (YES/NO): YES